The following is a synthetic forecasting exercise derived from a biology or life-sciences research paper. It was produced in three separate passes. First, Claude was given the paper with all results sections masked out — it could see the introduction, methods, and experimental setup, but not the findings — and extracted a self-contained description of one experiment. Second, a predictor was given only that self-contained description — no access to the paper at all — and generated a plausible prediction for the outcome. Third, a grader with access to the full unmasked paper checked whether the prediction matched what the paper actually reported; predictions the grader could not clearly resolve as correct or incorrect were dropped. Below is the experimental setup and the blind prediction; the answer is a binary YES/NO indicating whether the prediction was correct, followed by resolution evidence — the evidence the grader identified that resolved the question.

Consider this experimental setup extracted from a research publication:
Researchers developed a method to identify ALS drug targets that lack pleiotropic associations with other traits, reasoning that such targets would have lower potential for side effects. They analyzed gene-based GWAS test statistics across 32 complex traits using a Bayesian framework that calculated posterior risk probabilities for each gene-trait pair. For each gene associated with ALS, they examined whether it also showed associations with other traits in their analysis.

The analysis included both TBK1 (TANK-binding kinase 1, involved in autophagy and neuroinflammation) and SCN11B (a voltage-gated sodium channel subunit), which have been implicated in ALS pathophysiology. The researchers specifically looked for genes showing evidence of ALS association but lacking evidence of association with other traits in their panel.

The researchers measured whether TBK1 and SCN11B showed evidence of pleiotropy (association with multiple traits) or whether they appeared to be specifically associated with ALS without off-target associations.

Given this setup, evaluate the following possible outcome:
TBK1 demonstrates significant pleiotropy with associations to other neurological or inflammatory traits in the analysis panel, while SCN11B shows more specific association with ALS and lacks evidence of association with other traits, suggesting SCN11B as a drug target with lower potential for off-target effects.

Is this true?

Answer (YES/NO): NO